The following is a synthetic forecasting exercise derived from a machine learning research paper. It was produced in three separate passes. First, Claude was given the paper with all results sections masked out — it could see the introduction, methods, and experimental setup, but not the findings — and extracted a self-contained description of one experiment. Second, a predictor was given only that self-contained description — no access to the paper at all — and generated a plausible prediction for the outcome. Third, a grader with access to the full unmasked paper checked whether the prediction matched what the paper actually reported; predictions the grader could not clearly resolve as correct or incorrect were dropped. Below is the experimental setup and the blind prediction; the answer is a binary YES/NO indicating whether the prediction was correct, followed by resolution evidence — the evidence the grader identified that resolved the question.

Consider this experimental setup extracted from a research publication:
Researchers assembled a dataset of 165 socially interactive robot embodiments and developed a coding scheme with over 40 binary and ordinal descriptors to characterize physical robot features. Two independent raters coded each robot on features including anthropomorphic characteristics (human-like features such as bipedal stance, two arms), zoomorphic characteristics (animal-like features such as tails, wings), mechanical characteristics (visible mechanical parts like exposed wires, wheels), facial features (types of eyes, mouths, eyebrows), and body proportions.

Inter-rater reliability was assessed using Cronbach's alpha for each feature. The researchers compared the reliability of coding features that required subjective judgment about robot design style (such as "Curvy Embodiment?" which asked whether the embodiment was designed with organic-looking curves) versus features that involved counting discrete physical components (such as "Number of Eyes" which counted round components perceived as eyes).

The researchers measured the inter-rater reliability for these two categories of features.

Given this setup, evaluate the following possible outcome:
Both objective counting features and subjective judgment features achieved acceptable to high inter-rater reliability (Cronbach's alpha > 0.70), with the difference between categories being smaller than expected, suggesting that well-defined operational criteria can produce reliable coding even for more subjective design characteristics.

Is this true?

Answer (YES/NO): NO